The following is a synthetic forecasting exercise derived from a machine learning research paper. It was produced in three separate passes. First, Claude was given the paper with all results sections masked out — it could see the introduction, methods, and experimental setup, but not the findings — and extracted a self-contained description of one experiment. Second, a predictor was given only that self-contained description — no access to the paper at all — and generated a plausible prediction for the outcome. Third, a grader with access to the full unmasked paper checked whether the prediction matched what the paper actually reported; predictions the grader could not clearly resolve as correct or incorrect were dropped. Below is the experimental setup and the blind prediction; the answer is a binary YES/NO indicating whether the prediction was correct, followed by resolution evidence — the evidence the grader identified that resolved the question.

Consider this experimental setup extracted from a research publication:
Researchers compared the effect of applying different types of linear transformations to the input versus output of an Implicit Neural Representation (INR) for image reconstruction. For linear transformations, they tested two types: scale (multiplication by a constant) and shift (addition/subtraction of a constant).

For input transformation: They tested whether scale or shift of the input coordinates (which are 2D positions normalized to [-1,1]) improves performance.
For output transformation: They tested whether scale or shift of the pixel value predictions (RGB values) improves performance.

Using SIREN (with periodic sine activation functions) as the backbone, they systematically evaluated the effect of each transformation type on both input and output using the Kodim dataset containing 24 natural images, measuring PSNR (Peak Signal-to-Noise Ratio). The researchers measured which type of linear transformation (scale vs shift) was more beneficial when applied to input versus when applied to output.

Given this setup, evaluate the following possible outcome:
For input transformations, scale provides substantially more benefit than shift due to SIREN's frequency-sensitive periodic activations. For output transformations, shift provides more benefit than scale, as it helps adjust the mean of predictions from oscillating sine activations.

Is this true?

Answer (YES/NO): YES